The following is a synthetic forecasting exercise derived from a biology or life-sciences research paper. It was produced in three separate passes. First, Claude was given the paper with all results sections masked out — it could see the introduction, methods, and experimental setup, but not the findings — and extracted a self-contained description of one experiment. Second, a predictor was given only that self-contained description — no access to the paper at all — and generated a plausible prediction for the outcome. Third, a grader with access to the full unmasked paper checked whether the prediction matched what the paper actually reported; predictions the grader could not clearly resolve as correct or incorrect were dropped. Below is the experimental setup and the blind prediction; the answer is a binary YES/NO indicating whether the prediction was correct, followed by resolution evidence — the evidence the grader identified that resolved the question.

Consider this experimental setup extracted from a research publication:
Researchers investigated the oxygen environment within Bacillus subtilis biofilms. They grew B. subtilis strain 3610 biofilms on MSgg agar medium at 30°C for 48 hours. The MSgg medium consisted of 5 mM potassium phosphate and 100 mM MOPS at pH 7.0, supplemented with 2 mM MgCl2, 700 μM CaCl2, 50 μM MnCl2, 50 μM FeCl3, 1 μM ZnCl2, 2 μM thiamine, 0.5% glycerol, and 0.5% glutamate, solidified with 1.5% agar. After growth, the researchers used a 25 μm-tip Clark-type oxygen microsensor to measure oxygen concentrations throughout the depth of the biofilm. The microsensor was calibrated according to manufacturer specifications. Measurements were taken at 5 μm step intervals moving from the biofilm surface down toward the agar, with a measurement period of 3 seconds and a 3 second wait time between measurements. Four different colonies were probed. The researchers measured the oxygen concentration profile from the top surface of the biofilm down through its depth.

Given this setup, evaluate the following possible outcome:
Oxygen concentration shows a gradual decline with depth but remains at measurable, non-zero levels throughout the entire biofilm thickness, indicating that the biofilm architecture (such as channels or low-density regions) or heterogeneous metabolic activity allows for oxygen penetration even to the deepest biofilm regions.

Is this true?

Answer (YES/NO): NO